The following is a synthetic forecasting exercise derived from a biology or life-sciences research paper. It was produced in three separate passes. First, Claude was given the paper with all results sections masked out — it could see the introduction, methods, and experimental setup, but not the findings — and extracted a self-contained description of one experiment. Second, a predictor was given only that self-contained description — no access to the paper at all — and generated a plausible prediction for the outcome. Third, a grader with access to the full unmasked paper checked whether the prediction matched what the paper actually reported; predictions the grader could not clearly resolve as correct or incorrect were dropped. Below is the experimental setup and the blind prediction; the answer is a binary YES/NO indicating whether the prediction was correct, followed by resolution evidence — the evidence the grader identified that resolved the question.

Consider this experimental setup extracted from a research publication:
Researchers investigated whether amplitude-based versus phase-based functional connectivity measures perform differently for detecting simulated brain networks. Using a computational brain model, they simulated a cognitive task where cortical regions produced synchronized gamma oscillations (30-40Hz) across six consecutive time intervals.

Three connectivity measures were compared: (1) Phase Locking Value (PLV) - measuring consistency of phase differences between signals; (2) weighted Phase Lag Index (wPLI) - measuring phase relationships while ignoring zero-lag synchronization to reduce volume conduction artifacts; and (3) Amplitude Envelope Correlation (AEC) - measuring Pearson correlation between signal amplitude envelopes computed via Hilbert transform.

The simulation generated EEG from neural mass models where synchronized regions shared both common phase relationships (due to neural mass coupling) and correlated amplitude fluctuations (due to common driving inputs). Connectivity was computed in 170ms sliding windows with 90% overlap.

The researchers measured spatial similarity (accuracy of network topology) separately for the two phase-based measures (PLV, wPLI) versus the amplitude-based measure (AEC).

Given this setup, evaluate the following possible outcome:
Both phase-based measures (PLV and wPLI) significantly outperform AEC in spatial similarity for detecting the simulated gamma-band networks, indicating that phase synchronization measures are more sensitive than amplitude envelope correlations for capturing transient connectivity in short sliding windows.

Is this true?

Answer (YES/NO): NO